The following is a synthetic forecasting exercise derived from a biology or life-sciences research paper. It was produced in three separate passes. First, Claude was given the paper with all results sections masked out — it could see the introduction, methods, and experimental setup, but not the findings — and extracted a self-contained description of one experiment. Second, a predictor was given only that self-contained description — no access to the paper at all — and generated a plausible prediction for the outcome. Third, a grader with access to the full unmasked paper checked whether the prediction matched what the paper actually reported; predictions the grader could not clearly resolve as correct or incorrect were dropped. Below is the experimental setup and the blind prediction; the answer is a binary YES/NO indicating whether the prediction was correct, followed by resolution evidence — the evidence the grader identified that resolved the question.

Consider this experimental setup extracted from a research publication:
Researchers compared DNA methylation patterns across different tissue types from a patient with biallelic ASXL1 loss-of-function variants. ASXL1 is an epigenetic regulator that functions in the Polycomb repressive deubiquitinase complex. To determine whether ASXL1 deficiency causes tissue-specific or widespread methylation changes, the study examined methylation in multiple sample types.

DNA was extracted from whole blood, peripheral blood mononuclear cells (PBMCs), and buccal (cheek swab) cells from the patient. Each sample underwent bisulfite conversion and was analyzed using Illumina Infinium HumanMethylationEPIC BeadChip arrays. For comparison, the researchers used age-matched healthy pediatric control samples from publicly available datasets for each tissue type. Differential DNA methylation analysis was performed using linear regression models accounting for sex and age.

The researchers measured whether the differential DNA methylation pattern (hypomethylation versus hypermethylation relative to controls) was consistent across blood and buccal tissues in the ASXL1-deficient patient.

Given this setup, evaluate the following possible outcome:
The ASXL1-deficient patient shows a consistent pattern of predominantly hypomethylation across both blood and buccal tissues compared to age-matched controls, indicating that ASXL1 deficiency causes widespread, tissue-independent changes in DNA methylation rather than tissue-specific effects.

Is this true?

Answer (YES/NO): NO